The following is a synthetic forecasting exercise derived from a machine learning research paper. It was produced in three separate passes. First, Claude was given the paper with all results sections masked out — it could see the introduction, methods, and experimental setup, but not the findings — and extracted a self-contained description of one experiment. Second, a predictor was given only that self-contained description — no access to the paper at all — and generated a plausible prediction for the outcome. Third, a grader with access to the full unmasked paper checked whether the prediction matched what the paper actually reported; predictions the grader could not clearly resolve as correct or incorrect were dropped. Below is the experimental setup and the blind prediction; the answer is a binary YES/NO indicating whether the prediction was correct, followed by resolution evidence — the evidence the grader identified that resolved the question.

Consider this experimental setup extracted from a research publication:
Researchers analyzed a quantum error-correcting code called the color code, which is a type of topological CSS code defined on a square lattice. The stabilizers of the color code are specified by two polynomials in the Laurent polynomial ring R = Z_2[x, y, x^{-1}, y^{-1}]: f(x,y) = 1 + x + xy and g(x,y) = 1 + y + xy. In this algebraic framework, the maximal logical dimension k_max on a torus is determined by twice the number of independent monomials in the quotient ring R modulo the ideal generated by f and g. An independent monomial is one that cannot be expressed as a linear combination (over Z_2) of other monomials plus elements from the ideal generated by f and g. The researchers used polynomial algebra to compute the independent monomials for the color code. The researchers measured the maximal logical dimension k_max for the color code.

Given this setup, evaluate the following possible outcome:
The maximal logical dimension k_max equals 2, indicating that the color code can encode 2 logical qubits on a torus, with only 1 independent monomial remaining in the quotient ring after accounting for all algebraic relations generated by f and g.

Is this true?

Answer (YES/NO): NO